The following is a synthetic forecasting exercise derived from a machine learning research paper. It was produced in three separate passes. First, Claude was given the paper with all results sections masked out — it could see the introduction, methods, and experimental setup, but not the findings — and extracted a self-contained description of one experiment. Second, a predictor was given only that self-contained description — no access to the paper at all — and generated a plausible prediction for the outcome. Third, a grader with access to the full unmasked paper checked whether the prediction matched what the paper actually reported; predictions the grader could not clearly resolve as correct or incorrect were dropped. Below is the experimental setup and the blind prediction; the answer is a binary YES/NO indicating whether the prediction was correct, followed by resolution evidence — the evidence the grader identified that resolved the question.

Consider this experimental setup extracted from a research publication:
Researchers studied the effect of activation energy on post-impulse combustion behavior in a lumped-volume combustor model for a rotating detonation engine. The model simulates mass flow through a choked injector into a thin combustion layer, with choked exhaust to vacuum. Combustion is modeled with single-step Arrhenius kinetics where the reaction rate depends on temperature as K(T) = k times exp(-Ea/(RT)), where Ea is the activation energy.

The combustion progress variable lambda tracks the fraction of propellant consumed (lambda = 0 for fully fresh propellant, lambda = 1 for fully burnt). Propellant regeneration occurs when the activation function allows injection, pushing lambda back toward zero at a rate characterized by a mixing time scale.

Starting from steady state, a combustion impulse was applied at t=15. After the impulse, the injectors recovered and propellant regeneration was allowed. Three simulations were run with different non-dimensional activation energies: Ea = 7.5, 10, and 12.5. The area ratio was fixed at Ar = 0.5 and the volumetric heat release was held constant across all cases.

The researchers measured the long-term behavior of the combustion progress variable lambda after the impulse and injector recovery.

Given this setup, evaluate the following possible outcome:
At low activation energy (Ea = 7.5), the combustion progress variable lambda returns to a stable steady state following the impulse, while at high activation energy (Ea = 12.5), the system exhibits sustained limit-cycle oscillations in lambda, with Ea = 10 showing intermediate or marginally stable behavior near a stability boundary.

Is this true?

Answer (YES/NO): NO